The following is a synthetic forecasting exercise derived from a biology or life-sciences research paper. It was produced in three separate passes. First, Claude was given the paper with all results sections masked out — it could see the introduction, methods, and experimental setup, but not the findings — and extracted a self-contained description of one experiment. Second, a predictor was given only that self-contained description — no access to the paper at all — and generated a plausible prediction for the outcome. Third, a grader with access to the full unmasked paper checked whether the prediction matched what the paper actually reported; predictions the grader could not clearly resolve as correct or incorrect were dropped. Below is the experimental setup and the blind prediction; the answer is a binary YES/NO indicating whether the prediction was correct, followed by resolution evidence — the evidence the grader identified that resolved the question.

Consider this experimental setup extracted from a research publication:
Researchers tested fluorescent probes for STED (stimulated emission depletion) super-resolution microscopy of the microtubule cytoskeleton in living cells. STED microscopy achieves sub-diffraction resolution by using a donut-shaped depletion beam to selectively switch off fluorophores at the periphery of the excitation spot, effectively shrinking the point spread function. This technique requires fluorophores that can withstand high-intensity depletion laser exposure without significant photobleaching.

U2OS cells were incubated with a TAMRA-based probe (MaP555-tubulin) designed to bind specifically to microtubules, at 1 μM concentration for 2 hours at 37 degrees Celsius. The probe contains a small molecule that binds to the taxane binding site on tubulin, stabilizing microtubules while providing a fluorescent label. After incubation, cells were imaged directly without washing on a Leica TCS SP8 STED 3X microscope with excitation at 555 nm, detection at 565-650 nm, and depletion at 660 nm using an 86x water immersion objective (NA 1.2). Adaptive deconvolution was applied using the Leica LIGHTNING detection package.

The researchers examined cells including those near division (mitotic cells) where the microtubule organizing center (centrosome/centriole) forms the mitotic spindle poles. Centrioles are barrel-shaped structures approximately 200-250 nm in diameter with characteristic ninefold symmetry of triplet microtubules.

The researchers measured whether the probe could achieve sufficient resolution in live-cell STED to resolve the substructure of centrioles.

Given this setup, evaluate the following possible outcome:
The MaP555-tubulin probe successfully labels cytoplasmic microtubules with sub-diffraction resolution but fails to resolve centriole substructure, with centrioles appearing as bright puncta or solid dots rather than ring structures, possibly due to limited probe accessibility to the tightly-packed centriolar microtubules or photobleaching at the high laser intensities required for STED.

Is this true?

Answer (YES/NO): NO